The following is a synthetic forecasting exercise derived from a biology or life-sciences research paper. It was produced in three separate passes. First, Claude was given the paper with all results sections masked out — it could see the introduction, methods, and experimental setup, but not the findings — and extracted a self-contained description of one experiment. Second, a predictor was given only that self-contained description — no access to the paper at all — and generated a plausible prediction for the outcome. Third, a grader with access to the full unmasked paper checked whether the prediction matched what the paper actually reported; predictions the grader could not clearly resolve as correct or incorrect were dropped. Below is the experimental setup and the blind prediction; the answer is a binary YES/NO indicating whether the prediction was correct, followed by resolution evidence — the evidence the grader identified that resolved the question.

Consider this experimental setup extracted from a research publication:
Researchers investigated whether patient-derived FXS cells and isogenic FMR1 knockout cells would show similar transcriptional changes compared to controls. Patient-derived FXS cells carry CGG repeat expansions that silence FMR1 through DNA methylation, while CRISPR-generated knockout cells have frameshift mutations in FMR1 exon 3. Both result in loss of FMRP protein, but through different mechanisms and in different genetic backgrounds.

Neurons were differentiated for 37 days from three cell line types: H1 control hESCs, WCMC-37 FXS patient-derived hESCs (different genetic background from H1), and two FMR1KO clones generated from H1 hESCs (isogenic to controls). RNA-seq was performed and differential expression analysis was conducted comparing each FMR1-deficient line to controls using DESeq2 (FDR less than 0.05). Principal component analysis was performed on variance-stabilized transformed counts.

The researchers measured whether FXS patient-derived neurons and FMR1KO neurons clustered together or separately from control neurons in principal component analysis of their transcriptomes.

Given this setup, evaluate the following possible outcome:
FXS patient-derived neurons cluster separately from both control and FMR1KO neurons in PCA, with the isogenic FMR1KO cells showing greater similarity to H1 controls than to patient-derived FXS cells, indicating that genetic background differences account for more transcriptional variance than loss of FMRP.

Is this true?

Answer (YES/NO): NO